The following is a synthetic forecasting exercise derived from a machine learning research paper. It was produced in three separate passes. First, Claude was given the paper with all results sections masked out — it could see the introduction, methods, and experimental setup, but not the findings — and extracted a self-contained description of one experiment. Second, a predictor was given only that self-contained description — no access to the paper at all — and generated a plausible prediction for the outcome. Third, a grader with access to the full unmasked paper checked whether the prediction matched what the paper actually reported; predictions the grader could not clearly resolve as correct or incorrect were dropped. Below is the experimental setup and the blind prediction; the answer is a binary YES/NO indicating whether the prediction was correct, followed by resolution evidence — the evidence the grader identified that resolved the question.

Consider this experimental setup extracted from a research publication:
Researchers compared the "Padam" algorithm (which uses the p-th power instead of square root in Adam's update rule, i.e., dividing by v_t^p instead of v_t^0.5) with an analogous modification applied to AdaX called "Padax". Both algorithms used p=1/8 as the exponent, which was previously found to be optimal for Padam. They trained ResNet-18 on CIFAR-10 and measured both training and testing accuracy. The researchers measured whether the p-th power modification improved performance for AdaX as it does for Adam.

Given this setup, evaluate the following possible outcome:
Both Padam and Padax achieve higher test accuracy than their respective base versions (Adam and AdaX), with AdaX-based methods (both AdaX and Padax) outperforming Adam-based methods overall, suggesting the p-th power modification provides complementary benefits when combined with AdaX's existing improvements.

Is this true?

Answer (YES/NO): NO